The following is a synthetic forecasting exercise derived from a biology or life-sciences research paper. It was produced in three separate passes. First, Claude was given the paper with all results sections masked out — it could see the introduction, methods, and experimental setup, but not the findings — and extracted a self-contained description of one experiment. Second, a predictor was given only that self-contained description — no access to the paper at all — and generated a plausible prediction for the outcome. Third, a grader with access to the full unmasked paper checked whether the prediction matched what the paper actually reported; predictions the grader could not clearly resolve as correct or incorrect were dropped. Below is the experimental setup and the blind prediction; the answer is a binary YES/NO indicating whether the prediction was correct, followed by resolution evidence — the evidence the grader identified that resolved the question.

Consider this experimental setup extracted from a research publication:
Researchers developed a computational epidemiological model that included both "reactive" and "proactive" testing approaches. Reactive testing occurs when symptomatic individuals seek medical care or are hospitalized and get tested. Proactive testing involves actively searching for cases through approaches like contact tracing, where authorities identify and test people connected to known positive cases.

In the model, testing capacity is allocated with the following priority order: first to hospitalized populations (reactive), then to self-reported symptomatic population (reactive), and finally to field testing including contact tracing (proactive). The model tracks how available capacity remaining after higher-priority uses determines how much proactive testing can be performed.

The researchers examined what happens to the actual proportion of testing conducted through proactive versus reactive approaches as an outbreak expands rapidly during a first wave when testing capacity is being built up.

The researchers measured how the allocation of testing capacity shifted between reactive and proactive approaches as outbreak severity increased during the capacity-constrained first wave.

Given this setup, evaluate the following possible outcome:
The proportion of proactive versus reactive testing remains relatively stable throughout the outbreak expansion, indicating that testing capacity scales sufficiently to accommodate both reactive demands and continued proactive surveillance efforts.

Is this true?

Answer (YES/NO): NO